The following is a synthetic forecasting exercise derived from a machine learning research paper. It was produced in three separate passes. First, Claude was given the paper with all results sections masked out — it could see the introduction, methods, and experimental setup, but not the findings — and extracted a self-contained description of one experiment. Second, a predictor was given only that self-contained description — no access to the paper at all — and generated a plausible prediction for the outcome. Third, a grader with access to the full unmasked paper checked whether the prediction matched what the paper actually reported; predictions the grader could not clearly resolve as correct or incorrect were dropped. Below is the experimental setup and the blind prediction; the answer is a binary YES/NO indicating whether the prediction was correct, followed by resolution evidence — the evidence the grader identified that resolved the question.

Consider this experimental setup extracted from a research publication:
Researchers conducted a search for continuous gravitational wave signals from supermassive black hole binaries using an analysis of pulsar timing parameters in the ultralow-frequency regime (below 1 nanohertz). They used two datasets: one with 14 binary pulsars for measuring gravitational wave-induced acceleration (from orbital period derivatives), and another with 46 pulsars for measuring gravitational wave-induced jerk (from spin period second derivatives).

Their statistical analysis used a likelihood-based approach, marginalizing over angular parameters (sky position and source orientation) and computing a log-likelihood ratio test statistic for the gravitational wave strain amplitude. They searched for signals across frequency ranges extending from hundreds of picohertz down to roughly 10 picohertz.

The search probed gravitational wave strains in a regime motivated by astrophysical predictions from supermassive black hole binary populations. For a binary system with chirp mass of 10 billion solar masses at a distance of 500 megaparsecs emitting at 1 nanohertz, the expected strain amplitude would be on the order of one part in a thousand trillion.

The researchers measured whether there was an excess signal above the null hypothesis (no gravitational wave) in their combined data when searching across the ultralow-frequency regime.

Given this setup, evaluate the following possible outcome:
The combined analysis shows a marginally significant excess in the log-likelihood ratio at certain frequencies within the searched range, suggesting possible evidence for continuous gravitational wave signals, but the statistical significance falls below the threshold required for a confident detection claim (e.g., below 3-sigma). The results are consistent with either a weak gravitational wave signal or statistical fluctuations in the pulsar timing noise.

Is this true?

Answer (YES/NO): NO